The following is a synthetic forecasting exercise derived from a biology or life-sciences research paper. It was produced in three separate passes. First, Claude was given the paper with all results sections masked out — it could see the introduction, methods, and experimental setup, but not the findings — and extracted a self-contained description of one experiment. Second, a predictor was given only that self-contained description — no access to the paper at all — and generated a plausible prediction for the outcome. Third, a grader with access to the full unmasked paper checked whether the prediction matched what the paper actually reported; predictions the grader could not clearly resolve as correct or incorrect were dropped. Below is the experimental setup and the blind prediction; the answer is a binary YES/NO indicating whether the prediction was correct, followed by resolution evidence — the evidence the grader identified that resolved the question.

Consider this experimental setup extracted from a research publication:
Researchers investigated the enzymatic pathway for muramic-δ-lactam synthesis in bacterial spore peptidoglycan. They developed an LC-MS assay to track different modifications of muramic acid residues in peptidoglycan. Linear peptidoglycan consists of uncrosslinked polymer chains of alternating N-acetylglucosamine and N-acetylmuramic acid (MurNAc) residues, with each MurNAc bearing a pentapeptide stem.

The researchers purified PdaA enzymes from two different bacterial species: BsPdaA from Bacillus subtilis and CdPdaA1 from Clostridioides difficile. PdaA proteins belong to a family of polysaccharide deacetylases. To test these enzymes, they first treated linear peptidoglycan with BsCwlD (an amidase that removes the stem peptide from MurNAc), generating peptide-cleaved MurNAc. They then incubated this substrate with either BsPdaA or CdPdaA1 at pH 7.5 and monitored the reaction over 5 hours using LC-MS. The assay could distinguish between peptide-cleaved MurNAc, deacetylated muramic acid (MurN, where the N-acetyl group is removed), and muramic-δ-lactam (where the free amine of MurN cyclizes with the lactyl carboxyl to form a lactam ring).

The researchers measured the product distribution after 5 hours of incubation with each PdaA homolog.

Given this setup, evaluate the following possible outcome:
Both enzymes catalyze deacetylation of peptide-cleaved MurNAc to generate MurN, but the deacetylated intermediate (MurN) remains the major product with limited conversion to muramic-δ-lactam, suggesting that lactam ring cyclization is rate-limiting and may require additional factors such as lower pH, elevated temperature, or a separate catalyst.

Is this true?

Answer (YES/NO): NO